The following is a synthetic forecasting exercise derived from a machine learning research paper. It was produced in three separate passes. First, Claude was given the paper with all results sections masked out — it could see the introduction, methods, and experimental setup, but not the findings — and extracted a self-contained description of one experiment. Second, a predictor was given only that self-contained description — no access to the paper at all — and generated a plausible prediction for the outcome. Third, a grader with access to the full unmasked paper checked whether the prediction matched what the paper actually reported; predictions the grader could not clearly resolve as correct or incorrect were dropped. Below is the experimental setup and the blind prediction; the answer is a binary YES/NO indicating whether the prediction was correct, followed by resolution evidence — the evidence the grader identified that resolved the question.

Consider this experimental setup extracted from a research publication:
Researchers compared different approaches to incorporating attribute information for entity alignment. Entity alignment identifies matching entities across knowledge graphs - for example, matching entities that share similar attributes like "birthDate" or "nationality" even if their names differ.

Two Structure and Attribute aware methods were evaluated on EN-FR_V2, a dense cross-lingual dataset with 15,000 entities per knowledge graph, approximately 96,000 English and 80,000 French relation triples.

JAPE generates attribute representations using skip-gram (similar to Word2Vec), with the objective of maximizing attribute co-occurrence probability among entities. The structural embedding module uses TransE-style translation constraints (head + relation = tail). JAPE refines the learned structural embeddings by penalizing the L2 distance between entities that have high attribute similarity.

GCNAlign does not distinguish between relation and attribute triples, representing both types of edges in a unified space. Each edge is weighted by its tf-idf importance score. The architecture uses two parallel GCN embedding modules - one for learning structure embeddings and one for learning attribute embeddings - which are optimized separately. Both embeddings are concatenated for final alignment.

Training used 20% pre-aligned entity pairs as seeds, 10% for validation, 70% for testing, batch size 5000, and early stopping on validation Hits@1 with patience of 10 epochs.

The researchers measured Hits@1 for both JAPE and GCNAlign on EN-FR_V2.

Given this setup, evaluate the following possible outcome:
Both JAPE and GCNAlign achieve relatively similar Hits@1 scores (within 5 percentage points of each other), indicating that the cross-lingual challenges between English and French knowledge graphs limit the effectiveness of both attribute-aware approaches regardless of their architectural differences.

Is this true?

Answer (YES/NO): NO